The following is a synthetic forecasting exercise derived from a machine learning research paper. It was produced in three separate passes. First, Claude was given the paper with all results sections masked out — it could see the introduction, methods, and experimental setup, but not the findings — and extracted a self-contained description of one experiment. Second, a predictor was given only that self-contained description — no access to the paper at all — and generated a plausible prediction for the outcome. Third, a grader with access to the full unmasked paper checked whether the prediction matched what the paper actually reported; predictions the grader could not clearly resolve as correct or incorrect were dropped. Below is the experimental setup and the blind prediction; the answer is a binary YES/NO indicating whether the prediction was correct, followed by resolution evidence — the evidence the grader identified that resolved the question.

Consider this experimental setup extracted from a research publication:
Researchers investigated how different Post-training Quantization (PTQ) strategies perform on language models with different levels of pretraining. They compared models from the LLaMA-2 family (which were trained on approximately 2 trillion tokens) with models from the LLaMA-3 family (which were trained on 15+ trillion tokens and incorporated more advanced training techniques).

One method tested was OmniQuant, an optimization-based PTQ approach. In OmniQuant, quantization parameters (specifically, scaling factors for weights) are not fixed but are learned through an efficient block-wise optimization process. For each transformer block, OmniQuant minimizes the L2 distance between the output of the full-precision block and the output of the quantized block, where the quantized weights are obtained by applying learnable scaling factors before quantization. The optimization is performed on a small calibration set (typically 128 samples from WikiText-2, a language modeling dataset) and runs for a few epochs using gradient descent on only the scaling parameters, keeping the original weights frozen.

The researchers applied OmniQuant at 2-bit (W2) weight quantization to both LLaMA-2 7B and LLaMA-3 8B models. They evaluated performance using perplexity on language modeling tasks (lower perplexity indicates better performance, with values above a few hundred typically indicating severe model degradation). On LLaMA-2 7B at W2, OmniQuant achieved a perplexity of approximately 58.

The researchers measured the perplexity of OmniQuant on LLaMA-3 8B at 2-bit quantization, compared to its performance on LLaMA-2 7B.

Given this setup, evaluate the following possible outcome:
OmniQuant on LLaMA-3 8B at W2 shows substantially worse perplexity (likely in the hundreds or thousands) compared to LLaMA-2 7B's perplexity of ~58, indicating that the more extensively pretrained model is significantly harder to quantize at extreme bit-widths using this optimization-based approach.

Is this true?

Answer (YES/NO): YES